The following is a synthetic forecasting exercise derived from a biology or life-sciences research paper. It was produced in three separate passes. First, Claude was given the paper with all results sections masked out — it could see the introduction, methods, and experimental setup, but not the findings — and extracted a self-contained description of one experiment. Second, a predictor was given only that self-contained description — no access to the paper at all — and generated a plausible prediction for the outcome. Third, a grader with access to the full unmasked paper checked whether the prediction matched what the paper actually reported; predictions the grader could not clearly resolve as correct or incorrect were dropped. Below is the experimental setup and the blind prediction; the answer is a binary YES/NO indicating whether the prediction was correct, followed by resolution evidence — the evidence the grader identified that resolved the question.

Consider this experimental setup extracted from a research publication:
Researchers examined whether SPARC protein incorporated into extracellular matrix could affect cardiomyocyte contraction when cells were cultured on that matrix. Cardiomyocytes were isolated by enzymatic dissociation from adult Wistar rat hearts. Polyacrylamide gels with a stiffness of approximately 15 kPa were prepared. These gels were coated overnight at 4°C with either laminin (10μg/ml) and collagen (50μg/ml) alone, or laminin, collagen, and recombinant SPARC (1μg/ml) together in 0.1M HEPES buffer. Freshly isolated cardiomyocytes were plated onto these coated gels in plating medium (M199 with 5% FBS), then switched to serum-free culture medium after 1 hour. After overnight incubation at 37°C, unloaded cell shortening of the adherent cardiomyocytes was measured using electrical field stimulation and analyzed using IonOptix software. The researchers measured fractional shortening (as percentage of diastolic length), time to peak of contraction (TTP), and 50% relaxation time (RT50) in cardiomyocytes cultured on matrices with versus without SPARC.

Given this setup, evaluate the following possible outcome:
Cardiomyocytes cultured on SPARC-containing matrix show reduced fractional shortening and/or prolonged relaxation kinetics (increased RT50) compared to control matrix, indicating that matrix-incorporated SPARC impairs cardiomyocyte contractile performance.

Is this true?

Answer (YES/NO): NO